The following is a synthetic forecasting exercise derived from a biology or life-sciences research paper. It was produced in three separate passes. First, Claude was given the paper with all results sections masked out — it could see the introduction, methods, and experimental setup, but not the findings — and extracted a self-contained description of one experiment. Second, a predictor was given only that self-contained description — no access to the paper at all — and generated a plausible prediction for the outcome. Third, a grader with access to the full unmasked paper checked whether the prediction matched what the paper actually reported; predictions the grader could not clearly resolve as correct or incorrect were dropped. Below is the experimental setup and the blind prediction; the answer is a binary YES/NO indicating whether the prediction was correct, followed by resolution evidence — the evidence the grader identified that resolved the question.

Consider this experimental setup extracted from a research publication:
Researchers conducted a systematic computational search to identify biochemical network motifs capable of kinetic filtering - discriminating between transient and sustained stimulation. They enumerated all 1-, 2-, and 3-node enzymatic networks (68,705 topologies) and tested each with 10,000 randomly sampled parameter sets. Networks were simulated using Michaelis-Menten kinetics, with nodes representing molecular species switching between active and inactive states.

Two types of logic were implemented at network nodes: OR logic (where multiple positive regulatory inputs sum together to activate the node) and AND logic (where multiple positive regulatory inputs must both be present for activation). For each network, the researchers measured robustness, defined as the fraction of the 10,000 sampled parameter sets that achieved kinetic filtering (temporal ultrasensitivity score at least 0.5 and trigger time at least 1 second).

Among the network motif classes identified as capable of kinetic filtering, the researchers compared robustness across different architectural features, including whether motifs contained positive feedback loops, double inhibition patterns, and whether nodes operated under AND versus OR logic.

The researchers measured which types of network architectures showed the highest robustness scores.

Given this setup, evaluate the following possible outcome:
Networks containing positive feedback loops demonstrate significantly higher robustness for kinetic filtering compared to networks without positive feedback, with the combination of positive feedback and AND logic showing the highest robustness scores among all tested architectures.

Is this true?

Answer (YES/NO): NO